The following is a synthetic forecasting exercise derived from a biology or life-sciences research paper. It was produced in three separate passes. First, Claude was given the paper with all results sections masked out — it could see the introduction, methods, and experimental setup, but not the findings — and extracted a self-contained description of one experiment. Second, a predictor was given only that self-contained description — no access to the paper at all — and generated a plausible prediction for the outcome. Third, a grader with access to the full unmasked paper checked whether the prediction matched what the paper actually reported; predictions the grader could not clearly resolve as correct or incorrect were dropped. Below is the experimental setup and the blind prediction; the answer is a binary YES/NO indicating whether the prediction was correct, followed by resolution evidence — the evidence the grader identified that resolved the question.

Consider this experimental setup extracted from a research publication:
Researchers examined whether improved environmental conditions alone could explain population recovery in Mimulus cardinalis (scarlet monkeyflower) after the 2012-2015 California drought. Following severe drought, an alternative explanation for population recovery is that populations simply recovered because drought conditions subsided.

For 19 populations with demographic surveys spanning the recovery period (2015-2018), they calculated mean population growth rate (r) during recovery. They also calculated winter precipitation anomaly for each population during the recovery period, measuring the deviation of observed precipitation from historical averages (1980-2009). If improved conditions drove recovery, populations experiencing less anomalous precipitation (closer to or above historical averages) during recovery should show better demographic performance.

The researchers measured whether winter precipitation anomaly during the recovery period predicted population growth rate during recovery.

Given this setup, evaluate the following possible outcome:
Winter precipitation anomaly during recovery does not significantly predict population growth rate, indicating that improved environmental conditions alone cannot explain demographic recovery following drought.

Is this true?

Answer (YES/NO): YES